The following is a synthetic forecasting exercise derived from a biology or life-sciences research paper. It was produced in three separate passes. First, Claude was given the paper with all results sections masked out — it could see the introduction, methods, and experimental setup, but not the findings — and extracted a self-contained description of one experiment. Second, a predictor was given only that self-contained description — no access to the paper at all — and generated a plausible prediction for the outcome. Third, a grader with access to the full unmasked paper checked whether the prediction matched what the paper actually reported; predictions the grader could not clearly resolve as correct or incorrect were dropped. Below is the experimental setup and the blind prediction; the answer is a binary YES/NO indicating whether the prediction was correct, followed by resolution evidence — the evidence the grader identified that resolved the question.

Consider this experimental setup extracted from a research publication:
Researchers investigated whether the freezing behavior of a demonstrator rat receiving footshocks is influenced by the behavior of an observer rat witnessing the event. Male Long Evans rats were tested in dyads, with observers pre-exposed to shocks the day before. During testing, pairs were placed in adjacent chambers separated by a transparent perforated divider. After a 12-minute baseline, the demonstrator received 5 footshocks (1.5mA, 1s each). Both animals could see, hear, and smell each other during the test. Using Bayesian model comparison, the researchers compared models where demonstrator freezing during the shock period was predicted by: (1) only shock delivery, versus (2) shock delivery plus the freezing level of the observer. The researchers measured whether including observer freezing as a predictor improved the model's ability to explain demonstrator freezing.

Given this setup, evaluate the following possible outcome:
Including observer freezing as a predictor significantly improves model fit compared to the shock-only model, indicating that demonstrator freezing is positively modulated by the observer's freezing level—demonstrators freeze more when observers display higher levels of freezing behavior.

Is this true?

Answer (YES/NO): YES